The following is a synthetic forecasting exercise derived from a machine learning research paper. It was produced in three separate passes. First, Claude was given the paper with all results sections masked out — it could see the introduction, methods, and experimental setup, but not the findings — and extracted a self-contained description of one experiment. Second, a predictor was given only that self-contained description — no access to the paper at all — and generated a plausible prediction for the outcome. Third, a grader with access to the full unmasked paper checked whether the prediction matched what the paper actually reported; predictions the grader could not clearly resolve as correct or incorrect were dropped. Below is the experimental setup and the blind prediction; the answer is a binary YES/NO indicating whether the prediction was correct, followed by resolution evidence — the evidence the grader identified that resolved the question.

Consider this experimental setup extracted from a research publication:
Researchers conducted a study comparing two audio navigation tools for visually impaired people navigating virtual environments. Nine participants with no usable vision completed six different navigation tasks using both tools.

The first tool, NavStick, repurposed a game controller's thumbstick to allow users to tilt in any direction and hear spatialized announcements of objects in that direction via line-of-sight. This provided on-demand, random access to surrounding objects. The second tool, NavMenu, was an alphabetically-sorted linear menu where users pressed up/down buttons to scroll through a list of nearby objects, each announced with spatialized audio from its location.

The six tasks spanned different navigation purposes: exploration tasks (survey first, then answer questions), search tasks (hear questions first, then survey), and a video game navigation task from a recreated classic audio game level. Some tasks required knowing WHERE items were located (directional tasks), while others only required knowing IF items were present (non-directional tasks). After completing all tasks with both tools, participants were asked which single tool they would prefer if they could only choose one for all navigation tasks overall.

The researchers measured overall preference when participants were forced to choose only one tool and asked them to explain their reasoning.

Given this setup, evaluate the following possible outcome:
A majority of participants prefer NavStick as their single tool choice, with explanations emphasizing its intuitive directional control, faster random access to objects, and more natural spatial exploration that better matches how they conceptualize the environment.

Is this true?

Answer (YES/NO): YES